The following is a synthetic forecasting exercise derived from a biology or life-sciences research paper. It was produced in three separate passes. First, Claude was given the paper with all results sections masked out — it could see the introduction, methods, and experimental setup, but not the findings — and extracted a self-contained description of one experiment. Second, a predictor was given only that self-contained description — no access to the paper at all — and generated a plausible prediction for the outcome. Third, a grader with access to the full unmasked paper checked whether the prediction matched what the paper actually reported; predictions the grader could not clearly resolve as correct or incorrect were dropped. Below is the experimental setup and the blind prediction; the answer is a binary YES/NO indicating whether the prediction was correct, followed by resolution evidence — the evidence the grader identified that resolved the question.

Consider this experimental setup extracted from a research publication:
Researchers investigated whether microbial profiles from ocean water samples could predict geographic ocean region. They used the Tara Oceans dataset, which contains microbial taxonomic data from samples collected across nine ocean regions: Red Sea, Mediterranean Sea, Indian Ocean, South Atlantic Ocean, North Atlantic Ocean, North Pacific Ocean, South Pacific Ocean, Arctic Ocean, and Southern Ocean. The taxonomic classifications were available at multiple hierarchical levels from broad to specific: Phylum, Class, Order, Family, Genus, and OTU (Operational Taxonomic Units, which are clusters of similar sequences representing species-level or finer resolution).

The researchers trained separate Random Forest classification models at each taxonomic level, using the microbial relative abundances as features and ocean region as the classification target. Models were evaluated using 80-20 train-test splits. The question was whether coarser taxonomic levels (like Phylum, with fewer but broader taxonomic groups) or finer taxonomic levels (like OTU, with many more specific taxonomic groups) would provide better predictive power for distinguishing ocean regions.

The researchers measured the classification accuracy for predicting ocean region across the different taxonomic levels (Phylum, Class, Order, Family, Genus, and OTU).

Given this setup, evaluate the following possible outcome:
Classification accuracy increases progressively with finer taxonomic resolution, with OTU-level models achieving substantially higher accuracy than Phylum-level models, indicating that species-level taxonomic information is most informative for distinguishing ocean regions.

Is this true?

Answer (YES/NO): NO